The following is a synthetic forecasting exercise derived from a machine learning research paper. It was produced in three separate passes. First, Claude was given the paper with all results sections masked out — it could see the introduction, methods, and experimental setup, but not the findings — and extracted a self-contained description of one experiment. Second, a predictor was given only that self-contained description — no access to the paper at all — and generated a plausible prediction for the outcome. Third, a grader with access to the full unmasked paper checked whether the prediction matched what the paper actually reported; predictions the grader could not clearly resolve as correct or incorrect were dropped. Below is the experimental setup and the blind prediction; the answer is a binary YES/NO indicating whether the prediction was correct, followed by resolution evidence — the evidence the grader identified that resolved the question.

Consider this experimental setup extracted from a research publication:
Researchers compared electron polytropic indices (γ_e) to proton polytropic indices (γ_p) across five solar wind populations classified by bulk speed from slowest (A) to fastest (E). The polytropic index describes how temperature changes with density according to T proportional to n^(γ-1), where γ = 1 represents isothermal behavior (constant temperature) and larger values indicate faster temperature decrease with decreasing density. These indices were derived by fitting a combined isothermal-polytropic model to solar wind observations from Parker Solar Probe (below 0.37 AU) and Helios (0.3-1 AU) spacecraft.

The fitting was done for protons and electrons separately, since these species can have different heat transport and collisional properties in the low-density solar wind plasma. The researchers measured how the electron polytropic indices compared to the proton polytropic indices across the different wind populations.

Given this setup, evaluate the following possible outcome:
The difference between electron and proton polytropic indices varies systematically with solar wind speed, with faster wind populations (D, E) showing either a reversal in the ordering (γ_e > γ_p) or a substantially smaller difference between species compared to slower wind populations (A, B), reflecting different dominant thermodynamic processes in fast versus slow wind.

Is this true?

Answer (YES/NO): NO